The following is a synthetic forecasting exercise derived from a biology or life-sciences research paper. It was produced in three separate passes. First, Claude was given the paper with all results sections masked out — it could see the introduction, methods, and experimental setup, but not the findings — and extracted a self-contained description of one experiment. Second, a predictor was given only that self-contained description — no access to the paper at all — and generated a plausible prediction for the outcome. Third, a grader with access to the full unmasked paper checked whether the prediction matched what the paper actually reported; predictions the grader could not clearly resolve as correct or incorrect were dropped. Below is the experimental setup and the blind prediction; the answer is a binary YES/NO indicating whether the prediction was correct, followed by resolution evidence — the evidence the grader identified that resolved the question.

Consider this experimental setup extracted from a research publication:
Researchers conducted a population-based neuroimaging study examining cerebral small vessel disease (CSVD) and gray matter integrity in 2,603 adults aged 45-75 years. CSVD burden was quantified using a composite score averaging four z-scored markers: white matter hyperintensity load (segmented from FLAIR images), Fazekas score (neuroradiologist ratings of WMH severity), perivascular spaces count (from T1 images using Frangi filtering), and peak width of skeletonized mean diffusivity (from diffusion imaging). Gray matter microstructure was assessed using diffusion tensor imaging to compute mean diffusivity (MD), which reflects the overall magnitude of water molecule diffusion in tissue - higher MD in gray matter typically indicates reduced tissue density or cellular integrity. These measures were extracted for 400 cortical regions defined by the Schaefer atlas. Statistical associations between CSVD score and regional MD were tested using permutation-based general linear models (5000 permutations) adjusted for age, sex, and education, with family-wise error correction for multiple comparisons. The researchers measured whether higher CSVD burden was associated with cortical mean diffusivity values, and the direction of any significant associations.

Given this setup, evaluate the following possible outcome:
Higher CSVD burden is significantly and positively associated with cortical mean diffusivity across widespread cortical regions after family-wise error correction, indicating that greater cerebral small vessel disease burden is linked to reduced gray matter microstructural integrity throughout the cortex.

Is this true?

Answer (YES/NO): NO